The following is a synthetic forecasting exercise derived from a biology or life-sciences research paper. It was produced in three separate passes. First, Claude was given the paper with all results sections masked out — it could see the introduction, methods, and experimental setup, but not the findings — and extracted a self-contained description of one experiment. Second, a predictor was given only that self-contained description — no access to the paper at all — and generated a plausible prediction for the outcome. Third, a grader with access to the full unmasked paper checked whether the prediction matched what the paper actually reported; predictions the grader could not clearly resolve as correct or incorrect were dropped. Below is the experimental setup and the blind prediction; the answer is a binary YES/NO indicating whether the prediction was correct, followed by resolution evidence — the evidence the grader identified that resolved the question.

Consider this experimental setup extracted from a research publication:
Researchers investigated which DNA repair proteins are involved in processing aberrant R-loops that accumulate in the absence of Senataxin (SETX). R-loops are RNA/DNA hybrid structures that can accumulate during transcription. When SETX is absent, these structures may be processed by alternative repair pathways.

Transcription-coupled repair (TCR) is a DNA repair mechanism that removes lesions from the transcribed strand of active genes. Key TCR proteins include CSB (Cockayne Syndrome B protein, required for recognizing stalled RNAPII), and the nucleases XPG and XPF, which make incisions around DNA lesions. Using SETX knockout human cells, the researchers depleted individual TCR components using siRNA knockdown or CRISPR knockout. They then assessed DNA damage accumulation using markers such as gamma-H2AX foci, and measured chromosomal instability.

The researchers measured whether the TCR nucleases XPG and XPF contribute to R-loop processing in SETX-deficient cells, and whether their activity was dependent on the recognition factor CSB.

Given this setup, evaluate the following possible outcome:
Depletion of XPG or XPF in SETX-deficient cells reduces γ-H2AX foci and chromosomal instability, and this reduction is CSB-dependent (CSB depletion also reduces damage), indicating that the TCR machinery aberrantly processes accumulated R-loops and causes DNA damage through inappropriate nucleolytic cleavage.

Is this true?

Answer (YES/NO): NO